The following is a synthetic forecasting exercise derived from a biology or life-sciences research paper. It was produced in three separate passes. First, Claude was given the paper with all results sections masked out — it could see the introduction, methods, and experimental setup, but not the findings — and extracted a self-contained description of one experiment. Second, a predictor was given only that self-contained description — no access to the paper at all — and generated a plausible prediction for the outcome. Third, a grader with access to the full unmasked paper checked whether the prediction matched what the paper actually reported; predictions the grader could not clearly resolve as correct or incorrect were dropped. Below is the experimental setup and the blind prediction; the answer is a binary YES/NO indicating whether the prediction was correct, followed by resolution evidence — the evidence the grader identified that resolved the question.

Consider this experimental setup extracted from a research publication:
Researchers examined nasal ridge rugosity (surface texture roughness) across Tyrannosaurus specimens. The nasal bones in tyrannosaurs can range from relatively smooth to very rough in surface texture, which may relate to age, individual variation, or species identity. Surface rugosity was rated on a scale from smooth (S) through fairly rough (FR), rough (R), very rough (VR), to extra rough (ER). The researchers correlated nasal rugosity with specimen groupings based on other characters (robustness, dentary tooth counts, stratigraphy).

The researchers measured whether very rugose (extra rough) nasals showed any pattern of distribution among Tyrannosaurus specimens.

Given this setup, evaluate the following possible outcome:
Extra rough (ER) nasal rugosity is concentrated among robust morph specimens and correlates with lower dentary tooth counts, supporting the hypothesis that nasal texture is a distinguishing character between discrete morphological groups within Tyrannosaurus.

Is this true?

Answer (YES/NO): NO